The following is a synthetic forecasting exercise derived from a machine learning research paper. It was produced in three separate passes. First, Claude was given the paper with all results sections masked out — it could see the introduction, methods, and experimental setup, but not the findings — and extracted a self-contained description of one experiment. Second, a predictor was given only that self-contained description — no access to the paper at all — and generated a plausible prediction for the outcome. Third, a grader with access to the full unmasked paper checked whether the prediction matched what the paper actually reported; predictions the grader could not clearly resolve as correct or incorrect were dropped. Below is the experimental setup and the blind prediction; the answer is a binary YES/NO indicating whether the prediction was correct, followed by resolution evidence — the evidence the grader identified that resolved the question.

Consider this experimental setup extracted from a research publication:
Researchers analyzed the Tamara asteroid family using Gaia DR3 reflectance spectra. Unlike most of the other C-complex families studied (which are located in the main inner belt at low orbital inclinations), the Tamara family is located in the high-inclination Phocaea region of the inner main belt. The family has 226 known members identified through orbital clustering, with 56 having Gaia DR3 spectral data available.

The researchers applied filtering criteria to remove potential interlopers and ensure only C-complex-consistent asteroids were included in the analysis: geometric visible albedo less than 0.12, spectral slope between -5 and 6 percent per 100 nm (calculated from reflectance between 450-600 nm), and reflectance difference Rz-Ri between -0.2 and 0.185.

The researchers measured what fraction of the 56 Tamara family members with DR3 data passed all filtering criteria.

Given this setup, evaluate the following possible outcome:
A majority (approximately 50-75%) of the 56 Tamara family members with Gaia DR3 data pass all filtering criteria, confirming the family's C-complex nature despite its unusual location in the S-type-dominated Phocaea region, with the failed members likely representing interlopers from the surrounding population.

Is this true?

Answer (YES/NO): NO